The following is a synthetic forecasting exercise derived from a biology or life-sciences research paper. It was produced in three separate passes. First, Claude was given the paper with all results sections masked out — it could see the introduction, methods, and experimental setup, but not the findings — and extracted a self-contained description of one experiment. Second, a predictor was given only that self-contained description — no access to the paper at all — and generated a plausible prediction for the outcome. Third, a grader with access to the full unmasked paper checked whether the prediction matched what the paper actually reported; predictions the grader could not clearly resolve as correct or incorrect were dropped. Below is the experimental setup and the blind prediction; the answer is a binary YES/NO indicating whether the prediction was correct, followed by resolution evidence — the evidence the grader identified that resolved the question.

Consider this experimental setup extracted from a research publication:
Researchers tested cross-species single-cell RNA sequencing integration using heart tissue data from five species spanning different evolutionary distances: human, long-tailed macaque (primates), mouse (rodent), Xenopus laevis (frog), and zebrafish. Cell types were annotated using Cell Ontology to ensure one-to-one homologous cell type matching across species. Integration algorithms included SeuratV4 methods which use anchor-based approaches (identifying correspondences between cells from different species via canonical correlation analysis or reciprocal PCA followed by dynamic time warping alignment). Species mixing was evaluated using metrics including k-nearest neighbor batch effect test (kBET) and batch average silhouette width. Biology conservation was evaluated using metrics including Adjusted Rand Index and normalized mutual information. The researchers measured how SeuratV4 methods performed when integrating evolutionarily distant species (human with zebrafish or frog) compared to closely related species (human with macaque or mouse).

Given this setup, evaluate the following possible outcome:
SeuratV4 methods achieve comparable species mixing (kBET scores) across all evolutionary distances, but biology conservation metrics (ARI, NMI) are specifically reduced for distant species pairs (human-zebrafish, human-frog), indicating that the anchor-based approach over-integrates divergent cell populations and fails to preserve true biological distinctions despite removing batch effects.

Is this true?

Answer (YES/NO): YES